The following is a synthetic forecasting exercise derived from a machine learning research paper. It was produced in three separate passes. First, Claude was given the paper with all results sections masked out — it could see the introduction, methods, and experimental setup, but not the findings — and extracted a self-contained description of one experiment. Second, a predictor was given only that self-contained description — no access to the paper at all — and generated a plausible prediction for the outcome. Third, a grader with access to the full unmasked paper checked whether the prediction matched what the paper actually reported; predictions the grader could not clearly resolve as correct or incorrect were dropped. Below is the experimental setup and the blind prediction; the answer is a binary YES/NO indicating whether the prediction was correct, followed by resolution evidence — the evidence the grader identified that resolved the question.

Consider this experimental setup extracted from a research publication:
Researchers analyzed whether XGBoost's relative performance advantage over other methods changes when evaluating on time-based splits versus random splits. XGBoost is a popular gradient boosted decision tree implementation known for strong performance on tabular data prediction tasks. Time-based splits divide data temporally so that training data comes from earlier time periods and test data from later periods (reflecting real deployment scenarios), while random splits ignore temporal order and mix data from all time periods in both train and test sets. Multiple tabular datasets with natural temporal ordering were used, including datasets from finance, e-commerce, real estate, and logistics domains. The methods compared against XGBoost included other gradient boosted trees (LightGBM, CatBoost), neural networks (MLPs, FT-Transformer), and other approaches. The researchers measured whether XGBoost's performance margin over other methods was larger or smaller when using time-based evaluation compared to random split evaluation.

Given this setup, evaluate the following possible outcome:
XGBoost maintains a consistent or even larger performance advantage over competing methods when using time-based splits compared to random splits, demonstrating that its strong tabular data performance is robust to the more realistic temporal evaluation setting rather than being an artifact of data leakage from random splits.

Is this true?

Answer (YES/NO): NO